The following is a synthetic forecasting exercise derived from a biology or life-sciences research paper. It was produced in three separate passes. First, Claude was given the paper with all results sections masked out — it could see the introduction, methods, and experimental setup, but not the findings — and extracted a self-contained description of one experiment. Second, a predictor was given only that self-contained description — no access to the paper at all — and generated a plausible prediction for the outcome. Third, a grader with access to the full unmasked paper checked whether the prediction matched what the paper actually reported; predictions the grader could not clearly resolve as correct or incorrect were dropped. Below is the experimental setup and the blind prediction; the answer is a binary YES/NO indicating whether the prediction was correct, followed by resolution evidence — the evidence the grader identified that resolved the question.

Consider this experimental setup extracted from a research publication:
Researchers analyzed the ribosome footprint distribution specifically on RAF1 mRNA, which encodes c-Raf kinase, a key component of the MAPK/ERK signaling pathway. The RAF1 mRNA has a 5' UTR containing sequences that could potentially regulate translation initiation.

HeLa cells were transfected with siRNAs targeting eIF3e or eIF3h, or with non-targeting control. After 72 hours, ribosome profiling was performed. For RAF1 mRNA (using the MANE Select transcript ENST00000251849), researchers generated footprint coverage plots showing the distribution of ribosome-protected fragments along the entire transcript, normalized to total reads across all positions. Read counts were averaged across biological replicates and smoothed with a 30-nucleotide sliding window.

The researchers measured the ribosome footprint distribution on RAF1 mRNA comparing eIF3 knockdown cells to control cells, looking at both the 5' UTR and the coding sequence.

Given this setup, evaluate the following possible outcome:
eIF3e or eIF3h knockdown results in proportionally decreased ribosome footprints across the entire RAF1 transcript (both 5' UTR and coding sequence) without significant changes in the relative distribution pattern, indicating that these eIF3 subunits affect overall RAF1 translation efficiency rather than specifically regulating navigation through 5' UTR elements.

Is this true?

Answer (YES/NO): NO